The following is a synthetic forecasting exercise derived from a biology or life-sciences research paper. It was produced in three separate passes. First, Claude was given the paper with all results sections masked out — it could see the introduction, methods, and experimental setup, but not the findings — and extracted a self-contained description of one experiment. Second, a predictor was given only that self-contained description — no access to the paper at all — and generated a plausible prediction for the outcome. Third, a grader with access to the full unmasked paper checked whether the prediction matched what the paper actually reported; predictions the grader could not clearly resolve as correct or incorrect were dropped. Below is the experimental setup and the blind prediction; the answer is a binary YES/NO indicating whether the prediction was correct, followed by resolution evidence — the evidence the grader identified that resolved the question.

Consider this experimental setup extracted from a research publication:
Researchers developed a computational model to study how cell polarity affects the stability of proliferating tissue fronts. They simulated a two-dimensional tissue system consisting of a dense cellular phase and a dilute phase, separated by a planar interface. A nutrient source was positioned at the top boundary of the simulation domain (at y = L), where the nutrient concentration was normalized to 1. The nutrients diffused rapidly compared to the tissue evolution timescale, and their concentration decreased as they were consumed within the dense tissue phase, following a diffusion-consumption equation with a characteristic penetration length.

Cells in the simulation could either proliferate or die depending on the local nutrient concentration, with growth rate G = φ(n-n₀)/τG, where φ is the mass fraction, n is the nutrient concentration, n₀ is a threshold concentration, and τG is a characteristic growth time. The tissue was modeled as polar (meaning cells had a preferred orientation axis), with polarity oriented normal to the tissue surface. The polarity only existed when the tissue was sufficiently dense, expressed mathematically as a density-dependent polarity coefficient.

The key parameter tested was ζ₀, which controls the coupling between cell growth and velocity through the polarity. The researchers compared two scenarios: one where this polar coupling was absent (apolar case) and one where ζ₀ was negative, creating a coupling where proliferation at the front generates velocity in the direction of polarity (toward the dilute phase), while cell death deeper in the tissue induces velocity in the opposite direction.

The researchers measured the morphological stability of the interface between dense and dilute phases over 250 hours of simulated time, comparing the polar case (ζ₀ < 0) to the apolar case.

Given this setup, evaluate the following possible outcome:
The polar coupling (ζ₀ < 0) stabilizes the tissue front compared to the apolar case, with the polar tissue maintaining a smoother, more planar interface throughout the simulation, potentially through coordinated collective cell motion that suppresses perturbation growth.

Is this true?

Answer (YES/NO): NO